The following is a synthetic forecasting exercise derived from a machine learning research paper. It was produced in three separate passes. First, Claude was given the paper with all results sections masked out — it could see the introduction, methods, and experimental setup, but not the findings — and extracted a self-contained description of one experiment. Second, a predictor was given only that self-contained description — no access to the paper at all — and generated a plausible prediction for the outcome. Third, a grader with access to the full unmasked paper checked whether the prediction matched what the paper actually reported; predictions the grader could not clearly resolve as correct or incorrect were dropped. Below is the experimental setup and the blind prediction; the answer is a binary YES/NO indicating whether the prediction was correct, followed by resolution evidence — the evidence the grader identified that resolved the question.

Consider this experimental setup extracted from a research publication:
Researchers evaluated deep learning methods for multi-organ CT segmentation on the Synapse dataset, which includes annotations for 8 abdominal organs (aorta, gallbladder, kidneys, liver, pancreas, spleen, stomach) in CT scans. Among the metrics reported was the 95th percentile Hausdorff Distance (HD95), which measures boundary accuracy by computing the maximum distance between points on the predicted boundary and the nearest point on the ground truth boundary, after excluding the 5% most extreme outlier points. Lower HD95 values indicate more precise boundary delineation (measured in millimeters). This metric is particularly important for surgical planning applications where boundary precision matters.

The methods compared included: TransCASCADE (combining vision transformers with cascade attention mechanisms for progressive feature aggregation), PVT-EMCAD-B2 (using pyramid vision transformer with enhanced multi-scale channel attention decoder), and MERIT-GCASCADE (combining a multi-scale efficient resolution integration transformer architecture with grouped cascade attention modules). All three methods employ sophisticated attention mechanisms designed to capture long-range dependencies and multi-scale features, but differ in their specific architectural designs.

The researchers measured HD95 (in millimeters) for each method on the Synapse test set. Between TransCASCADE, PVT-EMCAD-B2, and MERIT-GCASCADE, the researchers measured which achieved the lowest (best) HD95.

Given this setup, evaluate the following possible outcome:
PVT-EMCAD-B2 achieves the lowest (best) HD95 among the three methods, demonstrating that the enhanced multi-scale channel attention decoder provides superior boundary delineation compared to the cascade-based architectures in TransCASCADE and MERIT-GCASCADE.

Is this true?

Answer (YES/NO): NO